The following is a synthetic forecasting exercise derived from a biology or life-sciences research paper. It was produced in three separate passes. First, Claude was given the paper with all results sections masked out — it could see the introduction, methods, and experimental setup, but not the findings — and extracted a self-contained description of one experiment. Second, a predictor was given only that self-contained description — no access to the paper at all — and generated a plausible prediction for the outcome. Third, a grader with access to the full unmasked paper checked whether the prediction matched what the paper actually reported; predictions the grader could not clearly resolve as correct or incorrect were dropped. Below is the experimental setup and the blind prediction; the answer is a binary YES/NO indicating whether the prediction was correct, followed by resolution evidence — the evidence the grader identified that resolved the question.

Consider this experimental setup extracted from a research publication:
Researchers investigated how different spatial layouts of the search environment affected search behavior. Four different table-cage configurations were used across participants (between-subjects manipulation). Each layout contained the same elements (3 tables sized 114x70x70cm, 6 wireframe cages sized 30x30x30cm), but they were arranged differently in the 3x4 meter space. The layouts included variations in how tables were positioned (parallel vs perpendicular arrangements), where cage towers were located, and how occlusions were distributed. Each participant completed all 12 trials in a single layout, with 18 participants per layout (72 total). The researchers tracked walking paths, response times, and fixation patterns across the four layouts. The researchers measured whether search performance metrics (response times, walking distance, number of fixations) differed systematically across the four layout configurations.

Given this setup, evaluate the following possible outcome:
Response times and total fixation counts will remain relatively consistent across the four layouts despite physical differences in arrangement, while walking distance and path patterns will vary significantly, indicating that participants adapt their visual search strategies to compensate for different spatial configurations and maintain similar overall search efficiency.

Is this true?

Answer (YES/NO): NO